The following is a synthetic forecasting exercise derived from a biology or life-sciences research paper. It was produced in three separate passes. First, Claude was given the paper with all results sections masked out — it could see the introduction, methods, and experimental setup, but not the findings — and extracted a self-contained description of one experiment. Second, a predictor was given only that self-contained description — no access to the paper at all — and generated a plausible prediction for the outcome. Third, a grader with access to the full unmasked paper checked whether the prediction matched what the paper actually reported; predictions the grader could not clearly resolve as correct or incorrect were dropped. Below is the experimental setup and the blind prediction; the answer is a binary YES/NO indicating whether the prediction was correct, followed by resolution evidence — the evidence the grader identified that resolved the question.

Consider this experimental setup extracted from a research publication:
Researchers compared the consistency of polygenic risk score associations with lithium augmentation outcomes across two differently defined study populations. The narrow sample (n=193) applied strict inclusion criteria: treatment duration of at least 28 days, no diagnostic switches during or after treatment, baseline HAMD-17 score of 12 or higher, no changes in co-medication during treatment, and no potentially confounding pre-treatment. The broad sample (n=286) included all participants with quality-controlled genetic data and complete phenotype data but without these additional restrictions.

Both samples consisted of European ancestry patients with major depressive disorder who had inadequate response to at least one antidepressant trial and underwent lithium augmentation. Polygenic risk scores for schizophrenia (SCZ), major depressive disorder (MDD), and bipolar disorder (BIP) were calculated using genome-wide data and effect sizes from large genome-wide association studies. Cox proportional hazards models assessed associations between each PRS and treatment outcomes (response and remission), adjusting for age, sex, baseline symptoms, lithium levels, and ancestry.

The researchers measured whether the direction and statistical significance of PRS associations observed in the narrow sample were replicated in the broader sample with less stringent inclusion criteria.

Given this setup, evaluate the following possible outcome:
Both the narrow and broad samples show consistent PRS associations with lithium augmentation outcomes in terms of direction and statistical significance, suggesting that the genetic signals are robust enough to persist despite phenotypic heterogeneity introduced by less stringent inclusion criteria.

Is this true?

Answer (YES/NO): NO